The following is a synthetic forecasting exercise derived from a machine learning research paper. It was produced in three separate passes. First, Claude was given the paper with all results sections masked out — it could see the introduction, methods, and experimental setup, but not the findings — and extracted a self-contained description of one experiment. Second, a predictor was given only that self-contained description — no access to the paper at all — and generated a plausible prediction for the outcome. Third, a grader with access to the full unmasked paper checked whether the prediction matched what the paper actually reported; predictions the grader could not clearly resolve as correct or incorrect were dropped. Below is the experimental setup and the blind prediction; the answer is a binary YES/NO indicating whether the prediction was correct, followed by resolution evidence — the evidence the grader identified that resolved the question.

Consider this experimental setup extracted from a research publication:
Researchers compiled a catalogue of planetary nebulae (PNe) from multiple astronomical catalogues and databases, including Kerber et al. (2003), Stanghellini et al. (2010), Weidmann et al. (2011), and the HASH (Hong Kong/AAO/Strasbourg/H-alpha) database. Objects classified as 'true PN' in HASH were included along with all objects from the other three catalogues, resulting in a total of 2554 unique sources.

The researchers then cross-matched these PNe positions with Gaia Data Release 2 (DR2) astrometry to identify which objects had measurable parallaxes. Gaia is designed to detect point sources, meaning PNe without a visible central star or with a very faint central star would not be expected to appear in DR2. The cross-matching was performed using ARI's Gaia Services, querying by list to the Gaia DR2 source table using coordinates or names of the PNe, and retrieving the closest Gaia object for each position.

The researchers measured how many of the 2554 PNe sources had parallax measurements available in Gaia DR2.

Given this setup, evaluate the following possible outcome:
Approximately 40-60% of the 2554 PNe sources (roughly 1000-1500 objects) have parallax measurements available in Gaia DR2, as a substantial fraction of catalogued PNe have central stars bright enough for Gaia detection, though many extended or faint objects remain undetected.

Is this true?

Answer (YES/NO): NO